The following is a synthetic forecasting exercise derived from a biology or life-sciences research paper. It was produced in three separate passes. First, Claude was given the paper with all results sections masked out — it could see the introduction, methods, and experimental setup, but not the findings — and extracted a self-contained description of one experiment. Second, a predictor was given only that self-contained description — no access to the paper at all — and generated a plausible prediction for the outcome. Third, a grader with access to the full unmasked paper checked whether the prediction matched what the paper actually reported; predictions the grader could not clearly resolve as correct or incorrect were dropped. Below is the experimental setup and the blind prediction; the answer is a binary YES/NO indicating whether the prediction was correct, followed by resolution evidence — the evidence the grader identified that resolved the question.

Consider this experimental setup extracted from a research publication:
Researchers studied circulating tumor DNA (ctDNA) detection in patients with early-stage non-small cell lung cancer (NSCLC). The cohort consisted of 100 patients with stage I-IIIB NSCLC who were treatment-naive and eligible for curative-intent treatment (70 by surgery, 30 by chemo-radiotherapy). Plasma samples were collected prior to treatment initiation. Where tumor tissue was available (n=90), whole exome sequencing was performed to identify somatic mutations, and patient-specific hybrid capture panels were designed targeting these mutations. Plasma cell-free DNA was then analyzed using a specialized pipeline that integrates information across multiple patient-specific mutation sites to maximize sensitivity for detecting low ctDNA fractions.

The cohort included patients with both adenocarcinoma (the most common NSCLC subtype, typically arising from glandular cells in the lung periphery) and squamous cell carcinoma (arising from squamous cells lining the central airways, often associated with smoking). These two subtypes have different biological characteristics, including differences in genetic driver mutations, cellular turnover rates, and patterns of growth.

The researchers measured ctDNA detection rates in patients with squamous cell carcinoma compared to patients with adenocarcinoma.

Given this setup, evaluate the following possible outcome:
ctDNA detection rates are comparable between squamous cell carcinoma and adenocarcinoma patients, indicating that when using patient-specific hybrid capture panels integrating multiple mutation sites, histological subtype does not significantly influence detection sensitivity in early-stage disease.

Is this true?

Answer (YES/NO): NO